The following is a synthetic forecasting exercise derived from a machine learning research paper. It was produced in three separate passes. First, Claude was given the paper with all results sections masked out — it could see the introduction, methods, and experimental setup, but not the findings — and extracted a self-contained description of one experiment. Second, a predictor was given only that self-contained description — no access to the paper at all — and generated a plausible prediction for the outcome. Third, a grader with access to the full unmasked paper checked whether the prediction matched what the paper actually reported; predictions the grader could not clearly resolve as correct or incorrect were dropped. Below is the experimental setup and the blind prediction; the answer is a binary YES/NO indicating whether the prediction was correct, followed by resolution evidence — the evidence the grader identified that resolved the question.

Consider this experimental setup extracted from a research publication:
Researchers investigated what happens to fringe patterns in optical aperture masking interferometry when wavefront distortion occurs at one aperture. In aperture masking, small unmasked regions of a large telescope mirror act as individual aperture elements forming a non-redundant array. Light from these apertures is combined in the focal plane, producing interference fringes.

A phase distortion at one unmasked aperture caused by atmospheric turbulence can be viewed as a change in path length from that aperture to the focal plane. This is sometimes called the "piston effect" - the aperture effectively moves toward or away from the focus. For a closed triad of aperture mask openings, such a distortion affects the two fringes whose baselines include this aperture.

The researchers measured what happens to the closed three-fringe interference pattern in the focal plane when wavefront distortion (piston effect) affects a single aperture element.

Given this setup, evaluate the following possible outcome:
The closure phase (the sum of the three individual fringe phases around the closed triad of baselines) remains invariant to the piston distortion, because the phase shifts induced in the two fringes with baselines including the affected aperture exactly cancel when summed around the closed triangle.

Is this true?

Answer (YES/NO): YES